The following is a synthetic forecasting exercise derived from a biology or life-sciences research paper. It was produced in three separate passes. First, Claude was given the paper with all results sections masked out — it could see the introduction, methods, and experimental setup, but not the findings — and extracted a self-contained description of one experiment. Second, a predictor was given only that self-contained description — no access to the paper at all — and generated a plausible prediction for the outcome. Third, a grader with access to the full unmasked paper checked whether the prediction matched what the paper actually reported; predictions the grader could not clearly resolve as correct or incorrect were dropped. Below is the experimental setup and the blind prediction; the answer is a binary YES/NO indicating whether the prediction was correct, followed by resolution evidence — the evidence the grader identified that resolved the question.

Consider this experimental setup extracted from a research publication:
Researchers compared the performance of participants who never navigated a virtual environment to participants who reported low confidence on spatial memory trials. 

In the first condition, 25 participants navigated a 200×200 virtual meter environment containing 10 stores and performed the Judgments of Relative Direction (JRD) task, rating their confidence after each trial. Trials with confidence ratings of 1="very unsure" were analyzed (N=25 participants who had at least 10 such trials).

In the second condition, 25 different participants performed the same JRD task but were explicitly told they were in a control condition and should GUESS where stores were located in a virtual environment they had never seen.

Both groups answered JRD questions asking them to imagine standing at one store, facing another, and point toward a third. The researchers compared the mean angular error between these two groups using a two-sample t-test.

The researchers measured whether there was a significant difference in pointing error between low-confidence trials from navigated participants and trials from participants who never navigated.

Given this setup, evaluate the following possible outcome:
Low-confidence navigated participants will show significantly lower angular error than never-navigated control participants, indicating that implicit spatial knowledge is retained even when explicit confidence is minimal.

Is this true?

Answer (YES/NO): NO